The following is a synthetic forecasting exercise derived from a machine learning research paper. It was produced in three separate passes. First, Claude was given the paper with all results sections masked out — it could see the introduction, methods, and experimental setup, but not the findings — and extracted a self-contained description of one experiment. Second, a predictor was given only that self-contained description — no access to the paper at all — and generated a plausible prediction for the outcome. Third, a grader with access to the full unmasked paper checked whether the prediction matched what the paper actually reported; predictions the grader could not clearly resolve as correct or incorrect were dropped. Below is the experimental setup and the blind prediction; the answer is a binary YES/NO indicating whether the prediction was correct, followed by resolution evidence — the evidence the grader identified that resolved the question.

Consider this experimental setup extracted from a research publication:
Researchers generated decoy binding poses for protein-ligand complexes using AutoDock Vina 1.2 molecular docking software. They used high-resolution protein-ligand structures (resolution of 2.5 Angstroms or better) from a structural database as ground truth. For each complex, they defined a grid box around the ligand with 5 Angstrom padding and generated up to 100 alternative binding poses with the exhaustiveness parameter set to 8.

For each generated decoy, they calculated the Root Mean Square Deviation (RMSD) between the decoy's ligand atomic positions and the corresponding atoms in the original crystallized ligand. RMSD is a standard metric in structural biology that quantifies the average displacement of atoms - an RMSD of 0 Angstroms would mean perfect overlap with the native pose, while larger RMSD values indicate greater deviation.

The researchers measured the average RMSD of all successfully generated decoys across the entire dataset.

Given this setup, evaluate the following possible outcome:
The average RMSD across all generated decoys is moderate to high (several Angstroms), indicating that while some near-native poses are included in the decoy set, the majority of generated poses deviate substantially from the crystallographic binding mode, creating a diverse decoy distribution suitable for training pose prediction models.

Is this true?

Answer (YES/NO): YES